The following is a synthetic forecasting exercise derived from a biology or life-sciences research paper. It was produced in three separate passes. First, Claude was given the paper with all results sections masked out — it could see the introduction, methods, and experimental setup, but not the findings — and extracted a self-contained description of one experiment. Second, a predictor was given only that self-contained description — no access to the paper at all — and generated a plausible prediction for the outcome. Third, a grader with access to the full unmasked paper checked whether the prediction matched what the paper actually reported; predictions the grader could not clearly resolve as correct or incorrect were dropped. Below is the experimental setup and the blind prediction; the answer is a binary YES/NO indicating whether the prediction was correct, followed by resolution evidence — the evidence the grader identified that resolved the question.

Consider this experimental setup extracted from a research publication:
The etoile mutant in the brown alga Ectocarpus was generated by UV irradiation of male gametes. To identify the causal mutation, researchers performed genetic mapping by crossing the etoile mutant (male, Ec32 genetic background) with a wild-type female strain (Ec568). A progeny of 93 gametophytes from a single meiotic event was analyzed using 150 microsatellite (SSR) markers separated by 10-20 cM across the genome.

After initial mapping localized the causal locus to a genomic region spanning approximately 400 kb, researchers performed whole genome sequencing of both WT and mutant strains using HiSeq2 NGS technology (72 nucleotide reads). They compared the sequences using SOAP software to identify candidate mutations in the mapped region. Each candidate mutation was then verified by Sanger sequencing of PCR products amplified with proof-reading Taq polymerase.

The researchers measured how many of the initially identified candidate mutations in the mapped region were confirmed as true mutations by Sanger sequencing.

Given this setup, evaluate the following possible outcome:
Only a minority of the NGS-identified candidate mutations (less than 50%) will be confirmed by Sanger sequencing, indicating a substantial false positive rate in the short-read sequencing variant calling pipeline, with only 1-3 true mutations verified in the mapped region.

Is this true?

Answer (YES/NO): YES